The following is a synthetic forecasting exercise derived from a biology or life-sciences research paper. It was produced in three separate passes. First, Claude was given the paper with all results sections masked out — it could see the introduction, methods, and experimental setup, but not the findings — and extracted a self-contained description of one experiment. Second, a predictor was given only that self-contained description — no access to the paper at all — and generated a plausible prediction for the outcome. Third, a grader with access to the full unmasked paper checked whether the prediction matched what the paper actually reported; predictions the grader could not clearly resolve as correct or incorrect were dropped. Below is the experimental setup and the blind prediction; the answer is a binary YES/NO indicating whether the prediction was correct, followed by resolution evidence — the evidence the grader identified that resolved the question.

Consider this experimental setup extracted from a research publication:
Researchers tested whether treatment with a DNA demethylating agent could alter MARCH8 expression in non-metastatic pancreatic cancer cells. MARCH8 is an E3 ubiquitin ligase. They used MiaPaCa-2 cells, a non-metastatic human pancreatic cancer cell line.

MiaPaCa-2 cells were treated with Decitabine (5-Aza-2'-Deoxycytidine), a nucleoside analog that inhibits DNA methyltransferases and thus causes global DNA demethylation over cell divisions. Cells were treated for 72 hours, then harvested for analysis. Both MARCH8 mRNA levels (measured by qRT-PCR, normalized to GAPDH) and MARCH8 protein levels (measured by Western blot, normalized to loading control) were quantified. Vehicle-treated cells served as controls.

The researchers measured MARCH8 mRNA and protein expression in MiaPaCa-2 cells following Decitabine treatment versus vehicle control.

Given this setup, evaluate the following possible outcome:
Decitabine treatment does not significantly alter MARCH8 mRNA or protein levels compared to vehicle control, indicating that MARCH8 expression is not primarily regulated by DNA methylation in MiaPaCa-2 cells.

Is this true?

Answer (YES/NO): NO